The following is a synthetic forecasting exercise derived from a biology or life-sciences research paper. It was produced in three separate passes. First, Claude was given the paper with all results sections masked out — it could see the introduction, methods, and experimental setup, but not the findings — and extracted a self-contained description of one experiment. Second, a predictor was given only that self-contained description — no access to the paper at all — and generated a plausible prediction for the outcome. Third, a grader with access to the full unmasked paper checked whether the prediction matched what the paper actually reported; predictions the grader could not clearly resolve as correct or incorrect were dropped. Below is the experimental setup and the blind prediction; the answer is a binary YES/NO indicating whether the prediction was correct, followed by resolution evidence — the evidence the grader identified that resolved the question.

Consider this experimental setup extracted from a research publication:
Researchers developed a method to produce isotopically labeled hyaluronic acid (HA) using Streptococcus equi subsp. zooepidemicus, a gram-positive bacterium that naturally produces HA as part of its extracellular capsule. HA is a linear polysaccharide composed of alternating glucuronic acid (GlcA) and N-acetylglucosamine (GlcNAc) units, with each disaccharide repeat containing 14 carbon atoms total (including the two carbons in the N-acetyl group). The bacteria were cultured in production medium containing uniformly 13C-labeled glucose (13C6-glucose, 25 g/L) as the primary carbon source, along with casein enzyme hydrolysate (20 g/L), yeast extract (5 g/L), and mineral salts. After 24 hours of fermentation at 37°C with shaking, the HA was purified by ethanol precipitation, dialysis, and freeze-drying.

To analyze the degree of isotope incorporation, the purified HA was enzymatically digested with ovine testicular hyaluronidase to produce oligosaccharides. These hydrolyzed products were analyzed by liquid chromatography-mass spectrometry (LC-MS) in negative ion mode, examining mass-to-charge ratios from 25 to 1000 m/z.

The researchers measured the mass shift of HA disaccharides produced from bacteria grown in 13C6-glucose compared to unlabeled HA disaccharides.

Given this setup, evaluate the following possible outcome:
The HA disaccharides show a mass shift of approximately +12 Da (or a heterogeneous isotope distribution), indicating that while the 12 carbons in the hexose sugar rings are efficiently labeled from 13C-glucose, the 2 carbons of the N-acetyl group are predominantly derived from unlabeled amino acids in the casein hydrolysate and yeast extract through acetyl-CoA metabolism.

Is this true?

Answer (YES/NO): NO